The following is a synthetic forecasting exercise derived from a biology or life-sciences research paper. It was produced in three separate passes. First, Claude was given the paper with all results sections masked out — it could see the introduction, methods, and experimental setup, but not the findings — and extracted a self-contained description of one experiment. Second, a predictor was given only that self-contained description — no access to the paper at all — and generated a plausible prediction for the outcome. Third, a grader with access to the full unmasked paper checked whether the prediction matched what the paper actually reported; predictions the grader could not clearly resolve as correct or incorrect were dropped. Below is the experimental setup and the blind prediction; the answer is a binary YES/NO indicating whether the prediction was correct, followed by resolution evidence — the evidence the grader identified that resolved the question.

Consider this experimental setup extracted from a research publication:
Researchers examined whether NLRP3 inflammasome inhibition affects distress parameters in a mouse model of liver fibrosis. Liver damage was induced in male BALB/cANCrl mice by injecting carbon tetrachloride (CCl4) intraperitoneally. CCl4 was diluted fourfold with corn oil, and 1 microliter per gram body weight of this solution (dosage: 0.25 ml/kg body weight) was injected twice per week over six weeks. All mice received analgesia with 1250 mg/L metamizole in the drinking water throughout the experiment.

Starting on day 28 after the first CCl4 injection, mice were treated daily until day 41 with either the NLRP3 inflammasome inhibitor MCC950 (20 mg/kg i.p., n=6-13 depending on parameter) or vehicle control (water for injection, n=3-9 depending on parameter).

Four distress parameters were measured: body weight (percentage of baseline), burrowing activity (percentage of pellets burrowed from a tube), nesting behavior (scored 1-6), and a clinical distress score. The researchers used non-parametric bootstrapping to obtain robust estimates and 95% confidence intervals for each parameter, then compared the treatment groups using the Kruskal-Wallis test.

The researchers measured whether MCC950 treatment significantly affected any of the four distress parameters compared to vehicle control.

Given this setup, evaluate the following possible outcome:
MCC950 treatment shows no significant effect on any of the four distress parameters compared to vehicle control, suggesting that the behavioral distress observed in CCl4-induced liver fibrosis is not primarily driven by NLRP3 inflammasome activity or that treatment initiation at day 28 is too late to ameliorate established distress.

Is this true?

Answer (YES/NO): YES